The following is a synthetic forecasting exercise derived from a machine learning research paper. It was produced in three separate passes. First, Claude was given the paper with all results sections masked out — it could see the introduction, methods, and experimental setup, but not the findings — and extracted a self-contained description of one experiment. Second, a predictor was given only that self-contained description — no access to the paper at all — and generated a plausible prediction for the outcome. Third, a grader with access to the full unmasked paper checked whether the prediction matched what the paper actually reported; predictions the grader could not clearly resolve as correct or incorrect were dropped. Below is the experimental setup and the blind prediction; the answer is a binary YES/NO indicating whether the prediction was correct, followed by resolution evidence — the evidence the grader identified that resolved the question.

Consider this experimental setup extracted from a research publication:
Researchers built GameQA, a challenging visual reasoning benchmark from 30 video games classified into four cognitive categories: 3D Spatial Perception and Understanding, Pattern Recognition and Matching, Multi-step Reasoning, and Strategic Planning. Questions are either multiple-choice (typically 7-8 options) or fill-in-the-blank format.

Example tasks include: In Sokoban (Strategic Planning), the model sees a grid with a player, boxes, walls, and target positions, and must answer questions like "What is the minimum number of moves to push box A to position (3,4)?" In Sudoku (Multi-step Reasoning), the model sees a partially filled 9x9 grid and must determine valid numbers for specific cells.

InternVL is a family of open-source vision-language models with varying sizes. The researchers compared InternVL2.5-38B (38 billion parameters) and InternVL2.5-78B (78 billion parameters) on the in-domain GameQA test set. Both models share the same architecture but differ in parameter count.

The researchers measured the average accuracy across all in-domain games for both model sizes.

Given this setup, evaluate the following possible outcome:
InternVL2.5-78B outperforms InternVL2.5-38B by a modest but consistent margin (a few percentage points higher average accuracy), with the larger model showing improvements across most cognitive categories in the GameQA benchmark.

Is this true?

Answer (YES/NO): YES